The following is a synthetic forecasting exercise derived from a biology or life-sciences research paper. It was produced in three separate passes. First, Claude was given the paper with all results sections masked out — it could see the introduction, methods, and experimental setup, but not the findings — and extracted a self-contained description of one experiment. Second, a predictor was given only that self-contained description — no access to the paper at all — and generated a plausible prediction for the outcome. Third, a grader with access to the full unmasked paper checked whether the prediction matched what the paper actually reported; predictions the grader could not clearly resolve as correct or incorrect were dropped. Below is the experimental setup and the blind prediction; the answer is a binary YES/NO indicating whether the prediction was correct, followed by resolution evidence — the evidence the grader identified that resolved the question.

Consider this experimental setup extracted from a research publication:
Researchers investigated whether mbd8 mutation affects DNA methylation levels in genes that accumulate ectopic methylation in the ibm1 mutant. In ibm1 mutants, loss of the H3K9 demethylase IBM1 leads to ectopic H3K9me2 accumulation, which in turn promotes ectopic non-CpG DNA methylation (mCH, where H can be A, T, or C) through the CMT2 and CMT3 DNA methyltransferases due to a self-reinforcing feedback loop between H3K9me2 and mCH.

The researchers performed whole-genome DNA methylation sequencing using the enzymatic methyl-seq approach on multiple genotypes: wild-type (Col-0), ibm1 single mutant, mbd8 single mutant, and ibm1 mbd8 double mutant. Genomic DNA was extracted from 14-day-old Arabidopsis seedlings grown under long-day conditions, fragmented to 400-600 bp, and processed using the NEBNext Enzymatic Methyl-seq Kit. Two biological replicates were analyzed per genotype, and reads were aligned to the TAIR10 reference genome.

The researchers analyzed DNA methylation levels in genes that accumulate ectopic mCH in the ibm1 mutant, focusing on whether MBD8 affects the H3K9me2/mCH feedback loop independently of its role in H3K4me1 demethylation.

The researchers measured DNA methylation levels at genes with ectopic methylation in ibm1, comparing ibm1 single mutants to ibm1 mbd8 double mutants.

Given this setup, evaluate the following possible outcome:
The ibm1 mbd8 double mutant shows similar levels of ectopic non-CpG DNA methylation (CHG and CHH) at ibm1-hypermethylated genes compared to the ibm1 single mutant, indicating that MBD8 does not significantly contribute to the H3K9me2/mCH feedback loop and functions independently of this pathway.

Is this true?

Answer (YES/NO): YES